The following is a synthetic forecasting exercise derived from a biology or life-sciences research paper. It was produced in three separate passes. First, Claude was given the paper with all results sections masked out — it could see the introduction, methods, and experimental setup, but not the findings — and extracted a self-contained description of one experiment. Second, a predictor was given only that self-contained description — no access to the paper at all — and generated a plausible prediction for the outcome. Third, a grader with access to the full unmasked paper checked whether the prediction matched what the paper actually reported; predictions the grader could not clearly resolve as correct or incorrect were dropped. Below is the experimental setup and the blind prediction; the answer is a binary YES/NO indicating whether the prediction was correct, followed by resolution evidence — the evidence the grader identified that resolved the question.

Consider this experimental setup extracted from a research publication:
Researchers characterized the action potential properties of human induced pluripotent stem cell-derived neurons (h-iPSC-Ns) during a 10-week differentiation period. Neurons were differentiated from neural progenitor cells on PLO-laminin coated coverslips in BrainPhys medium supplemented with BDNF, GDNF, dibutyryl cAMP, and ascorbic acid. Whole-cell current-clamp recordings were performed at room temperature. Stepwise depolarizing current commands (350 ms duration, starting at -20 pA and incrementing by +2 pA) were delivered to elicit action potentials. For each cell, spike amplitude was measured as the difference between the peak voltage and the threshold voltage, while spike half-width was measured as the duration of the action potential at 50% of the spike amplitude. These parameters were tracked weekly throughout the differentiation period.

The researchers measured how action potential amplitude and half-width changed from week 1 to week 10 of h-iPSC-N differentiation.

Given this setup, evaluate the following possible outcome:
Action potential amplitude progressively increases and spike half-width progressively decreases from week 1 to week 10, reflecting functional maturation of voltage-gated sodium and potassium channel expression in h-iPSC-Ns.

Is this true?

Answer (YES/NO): NO